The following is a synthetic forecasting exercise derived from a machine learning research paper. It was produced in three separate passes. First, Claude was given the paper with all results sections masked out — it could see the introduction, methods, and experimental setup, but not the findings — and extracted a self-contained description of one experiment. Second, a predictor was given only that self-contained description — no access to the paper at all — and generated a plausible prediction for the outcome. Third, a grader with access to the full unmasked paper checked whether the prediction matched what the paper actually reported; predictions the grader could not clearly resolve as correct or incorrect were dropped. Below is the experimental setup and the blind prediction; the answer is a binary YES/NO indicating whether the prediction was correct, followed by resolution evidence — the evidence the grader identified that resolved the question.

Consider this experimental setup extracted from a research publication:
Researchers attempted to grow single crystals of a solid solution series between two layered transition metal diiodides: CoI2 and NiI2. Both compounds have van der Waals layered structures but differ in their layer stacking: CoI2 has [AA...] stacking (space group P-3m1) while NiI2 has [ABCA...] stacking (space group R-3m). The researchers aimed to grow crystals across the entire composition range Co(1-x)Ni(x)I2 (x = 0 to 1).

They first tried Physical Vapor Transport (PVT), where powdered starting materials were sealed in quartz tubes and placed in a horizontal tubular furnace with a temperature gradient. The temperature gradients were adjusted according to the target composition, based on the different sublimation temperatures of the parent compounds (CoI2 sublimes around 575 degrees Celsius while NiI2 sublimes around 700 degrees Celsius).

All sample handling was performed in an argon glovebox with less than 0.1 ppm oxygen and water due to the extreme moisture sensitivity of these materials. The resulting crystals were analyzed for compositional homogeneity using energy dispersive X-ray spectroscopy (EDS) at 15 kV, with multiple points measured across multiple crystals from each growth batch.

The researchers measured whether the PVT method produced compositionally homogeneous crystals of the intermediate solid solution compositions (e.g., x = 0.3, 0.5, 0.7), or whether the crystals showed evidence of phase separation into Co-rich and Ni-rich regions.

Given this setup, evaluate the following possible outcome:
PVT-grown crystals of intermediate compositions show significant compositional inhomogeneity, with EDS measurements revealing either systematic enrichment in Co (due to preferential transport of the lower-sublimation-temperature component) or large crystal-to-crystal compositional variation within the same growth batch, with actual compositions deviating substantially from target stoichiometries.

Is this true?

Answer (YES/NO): YES